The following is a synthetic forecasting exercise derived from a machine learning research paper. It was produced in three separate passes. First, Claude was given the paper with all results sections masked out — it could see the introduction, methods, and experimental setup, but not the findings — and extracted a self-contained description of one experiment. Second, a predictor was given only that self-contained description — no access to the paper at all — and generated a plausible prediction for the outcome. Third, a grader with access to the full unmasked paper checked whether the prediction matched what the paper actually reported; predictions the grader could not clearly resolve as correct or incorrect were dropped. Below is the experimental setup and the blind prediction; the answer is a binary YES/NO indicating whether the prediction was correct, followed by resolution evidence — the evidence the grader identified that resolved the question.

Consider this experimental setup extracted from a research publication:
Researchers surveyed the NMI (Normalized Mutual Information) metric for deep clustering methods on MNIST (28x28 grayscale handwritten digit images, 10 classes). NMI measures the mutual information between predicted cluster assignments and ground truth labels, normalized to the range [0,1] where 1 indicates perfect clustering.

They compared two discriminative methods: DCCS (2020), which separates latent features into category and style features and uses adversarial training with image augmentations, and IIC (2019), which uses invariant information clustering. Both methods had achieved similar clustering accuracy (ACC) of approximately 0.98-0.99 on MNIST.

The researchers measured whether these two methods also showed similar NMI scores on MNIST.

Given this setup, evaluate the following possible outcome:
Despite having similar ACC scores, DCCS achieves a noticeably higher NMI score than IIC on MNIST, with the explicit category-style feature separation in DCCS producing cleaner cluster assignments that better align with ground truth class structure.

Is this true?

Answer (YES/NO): NO